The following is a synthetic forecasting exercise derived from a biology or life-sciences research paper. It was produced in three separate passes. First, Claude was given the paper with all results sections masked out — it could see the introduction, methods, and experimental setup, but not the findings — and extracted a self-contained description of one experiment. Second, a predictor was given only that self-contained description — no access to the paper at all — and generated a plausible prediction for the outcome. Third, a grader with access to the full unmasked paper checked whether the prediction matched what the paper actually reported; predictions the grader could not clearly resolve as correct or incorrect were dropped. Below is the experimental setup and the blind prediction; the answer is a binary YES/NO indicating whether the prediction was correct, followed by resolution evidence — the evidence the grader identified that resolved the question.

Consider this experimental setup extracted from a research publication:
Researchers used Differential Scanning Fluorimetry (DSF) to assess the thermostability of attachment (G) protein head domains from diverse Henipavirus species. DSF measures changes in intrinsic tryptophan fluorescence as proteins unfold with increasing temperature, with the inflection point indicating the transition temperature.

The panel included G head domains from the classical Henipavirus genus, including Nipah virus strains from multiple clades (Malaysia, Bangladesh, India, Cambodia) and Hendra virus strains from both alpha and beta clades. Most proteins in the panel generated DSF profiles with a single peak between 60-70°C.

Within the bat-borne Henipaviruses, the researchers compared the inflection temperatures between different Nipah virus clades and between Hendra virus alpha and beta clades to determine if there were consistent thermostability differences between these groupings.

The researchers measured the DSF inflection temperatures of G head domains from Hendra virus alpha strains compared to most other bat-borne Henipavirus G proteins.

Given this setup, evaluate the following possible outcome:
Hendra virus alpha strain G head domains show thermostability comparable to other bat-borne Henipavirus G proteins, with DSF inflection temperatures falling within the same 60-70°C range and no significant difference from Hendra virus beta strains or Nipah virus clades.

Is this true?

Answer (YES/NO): NO